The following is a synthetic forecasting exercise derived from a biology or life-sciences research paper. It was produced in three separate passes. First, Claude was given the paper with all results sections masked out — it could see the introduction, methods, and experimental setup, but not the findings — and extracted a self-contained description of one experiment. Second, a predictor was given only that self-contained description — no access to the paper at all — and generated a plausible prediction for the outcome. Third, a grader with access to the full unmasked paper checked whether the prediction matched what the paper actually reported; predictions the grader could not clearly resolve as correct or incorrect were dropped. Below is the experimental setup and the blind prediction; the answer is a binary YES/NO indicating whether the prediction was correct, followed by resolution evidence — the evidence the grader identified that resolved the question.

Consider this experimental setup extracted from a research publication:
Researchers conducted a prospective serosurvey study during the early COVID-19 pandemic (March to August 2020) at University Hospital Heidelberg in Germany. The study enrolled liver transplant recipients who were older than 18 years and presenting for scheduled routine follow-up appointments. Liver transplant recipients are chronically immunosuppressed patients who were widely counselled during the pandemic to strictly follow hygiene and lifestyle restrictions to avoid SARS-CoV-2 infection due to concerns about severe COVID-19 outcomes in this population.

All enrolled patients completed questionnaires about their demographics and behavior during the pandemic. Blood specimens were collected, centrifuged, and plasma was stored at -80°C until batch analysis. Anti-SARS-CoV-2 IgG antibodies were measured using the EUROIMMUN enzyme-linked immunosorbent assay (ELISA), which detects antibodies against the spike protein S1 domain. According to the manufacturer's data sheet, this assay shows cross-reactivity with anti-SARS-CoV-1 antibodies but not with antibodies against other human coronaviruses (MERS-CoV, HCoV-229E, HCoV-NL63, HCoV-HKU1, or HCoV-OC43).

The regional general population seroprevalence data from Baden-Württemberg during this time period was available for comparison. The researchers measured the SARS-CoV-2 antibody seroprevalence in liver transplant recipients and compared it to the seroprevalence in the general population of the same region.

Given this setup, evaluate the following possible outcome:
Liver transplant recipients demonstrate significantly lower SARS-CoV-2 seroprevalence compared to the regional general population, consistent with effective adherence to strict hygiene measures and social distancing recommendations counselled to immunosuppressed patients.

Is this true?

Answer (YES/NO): NO